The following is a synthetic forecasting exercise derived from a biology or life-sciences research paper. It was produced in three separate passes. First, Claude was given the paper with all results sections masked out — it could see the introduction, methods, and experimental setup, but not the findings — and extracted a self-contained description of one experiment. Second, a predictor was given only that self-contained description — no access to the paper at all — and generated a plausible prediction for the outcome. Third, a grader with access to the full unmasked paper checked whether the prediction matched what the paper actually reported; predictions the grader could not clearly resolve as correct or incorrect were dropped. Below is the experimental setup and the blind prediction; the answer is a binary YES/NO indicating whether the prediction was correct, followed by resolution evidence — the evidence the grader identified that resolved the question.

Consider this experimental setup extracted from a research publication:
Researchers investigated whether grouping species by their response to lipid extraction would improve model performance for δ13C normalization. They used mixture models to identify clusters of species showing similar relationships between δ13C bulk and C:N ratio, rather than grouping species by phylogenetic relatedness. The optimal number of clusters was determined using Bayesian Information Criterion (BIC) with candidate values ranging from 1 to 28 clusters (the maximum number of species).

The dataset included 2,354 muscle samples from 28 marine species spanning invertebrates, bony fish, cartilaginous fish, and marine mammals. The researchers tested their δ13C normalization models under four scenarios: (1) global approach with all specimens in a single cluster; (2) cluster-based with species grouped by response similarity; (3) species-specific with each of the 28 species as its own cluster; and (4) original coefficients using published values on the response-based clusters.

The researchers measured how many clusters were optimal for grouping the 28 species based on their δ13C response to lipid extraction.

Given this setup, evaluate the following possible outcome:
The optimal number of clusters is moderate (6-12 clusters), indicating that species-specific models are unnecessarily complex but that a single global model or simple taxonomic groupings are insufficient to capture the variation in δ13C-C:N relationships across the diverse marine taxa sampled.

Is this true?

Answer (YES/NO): YES